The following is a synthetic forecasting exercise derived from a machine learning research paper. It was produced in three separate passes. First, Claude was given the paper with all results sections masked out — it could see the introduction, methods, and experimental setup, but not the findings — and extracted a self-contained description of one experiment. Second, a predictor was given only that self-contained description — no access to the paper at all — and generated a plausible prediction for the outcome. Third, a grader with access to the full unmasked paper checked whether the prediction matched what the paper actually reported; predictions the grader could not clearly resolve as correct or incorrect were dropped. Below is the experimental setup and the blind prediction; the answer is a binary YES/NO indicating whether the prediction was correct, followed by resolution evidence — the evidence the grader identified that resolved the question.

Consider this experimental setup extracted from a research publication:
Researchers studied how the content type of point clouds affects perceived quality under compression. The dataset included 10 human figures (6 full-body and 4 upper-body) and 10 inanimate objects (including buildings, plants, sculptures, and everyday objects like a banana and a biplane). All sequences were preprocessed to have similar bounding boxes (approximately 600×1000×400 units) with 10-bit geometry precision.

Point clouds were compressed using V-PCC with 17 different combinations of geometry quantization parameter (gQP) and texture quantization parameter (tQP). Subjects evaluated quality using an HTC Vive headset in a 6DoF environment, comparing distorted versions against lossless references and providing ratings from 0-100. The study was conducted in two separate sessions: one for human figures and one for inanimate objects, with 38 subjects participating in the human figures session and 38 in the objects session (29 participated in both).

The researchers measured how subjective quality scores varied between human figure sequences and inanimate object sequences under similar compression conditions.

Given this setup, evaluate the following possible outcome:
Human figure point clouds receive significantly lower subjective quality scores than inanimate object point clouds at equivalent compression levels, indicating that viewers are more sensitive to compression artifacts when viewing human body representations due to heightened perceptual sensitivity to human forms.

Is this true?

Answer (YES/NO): NO